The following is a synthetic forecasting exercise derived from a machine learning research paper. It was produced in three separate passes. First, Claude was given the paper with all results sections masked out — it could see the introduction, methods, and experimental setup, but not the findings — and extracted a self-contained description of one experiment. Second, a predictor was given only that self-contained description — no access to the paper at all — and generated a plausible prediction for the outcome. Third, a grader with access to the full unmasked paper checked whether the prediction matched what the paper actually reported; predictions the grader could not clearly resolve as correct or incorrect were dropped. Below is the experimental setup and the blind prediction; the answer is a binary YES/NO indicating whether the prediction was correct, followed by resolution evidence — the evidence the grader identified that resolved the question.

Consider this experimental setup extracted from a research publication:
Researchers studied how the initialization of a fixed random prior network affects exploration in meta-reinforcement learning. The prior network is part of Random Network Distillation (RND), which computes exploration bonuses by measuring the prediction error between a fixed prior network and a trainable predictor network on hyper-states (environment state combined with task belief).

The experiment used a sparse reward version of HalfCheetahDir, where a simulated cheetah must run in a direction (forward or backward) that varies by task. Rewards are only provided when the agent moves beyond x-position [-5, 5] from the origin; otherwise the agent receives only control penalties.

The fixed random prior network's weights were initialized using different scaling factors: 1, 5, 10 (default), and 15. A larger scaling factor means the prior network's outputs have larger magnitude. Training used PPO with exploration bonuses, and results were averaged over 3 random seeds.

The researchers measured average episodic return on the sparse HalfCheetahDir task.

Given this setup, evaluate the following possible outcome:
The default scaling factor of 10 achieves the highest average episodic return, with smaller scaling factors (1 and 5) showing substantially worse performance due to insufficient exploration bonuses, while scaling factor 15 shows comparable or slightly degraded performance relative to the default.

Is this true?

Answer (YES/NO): NO